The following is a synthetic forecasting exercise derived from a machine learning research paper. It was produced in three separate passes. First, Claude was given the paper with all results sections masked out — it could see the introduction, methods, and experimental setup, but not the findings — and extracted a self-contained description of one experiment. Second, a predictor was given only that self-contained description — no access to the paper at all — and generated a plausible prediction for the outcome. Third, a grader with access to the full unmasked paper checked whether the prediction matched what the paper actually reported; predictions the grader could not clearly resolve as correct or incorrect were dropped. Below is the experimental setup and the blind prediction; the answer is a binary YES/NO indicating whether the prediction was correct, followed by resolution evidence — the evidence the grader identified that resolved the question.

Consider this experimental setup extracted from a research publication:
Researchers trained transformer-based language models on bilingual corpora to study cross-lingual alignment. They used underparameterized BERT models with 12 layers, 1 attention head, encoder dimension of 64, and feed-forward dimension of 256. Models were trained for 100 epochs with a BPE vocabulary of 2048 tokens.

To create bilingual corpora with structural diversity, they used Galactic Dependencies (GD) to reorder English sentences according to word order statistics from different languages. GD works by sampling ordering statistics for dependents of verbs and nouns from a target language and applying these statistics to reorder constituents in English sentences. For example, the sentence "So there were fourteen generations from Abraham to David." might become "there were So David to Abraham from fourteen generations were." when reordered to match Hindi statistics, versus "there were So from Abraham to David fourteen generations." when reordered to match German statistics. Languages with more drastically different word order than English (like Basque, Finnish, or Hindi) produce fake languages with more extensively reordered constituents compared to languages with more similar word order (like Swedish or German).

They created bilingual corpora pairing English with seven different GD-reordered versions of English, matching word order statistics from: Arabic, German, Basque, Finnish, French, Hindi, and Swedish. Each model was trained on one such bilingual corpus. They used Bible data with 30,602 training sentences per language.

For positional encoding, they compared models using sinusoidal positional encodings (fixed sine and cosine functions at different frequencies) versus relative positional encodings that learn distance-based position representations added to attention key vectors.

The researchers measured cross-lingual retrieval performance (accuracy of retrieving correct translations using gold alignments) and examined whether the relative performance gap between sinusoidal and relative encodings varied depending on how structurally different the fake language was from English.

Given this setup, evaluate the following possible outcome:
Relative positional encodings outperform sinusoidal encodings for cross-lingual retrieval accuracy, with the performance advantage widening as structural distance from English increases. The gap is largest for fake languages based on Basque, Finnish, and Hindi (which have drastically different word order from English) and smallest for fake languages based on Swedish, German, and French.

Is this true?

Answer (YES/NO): NO